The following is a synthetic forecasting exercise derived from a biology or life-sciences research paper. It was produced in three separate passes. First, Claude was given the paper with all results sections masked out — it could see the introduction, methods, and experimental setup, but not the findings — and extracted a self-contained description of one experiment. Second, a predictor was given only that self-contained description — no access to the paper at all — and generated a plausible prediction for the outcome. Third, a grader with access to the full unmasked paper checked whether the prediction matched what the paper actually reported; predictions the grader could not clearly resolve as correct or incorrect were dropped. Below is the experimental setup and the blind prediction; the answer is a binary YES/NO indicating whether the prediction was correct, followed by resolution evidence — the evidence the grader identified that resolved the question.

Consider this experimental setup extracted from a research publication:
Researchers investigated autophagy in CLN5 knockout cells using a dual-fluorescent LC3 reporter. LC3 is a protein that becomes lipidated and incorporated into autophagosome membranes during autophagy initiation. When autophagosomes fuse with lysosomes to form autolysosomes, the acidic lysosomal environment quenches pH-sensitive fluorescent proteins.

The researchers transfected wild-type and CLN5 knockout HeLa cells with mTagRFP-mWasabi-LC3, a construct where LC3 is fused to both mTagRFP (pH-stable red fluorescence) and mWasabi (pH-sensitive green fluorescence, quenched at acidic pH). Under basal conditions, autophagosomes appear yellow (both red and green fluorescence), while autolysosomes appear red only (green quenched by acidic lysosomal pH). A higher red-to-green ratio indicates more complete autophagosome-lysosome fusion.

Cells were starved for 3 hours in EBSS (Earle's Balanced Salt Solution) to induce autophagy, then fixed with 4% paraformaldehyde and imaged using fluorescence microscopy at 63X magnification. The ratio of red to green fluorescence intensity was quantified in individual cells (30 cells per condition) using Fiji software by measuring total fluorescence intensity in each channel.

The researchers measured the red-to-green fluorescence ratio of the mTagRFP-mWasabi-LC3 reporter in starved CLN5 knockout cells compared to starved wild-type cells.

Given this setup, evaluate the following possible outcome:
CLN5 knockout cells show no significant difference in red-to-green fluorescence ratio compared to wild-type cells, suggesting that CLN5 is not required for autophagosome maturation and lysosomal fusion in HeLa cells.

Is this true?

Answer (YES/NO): NO